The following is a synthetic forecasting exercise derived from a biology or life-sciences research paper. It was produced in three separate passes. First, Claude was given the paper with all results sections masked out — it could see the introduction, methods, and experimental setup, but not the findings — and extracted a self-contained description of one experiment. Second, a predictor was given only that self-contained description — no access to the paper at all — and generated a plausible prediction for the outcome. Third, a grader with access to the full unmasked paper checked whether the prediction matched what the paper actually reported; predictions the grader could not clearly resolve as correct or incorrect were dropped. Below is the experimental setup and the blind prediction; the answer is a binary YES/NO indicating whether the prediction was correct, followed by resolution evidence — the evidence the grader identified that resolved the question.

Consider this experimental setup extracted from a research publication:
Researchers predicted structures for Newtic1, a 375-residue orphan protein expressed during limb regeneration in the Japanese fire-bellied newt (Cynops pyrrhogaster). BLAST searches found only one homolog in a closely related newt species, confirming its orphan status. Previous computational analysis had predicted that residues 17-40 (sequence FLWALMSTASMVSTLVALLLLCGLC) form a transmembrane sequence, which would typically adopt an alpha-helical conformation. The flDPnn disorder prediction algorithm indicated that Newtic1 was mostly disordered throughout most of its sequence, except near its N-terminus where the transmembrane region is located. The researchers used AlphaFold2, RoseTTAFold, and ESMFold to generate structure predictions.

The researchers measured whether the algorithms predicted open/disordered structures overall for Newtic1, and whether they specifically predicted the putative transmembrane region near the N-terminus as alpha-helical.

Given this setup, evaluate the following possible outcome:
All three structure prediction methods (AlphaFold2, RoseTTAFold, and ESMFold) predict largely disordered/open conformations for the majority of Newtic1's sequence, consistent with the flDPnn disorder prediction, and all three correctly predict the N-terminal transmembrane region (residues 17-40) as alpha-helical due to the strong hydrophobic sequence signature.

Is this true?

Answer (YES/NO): YES